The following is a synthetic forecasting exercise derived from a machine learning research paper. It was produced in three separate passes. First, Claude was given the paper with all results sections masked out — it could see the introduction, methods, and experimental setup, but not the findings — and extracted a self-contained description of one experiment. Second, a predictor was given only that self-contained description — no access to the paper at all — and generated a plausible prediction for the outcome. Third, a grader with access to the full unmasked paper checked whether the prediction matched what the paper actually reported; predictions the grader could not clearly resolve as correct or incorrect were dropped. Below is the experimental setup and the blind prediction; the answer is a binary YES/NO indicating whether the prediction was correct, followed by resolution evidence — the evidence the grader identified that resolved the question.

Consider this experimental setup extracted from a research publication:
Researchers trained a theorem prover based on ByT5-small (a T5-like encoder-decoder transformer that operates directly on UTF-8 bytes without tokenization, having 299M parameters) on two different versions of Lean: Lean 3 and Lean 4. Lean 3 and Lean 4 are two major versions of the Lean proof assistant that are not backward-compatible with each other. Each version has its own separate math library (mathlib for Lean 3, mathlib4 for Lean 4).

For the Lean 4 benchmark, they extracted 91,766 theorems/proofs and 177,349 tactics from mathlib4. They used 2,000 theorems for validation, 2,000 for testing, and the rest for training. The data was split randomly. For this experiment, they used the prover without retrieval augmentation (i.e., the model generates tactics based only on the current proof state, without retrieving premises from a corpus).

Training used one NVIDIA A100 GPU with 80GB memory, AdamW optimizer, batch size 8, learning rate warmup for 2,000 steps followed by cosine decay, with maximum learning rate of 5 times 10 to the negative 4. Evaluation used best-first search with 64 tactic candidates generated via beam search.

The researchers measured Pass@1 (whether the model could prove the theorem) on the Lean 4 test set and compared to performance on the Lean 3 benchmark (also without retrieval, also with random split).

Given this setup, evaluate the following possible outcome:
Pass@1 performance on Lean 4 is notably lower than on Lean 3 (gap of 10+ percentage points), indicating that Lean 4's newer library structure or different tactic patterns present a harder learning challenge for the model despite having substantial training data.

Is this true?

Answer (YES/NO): NO